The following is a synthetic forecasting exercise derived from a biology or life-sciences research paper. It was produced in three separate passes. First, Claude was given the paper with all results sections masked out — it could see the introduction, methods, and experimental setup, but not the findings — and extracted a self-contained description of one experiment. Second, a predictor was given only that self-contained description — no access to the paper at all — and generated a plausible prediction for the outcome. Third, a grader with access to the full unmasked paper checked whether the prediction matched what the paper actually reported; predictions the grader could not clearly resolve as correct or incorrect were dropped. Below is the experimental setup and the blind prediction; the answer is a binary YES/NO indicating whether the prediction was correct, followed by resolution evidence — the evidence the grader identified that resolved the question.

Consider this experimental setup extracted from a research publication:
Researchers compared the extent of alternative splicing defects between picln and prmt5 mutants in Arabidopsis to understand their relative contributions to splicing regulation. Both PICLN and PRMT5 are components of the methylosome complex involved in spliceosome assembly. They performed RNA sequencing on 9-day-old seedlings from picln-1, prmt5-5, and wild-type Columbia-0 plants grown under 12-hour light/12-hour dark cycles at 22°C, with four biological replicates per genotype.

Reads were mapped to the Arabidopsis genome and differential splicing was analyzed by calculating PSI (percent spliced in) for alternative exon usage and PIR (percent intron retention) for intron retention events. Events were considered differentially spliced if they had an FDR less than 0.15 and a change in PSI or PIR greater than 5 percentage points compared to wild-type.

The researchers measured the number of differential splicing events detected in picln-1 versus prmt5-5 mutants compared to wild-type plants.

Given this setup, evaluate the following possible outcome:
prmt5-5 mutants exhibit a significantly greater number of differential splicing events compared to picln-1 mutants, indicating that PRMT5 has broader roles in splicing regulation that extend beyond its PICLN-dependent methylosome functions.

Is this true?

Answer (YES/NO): YES